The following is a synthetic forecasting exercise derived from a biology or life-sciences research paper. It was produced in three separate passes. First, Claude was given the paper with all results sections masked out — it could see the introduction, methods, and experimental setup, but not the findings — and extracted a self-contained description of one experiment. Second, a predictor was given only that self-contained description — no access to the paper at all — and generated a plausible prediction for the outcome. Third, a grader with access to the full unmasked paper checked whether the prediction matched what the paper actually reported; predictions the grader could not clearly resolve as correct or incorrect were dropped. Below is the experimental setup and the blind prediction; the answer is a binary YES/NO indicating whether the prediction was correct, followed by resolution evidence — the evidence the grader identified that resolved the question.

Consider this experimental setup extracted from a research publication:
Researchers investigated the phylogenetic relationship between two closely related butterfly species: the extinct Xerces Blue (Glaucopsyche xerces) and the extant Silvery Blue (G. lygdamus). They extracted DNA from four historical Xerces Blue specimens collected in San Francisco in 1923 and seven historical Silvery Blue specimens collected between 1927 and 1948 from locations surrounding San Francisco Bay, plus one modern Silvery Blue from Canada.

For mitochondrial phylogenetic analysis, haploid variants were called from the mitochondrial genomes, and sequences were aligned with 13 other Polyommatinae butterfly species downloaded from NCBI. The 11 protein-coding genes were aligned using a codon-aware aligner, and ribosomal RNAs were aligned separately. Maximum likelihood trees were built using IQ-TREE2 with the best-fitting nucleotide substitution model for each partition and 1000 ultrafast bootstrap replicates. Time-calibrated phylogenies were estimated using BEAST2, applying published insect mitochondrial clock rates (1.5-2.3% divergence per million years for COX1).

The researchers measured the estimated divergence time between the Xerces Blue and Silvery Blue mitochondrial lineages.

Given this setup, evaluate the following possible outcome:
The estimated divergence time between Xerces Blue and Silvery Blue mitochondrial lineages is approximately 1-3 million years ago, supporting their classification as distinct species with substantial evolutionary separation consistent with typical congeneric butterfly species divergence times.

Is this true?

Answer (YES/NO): NO